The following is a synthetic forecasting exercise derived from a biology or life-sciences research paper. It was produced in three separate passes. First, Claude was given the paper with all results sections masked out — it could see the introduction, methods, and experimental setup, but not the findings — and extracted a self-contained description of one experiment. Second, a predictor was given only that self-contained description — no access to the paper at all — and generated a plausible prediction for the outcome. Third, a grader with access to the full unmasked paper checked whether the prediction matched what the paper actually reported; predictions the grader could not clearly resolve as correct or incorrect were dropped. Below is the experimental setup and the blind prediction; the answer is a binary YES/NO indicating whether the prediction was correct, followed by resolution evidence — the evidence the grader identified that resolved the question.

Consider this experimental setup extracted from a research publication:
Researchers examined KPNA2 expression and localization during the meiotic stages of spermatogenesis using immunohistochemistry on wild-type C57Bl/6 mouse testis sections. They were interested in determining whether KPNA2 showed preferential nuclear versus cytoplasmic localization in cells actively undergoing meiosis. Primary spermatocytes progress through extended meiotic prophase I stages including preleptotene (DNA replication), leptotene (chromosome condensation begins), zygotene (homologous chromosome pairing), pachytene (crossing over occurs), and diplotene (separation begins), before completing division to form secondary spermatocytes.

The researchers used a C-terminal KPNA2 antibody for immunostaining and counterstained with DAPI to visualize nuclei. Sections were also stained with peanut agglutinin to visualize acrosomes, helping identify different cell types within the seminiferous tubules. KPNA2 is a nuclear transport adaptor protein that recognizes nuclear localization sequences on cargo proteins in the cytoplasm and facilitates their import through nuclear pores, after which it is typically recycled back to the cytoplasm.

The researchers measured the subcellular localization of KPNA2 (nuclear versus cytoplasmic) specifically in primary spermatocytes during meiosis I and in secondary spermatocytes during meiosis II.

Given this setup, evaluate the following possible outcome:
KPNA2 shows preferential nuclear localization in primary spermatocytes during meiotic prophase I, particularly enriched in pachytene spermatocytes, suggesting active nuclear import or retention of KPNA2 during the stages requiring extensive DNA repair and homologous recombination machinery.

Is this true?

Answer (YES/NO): YES